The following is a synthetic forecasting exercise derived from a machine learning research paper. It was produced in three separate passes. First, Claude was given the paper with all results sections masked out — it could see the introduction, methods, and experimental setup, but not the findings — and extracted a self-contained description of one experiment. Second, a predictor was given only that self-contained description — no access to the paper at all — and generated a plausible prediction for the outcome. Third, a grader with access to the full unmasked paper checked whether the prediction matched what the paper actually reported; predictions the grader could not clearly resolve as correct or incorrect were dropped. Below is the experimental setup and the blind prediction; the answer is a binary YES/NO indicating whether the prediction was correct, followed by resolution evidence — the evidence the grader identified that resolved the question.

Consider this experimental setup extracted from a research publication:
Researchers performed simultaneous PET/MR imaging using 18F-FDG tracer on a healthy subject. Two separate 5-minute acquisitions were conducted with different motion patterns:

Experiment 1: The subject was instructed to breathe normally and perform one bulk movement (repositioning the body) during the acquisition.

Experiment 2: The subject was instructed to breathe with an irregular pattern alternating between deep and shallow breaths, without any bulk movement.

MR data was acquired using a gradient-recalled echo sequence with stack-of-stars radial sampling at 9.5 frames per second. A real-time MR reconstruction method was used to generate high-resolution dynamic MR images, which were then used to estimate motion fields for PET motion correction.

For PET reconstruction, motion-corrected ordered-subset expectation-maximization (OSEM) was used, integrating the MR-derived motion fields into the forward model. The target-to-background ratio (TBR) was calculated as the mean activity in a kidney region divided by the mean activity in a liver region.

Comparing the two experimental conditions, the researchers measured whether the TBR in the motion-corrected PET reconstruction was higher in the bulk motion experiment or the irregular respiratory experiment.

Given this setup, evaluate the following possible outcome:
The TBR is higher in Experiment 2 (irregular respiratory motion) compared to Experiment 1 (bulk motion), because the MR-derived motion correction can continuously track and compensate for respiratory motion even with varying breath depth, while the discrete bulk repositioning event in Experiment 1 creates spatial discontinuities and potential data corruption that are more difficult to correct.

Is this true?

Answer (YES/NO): YES